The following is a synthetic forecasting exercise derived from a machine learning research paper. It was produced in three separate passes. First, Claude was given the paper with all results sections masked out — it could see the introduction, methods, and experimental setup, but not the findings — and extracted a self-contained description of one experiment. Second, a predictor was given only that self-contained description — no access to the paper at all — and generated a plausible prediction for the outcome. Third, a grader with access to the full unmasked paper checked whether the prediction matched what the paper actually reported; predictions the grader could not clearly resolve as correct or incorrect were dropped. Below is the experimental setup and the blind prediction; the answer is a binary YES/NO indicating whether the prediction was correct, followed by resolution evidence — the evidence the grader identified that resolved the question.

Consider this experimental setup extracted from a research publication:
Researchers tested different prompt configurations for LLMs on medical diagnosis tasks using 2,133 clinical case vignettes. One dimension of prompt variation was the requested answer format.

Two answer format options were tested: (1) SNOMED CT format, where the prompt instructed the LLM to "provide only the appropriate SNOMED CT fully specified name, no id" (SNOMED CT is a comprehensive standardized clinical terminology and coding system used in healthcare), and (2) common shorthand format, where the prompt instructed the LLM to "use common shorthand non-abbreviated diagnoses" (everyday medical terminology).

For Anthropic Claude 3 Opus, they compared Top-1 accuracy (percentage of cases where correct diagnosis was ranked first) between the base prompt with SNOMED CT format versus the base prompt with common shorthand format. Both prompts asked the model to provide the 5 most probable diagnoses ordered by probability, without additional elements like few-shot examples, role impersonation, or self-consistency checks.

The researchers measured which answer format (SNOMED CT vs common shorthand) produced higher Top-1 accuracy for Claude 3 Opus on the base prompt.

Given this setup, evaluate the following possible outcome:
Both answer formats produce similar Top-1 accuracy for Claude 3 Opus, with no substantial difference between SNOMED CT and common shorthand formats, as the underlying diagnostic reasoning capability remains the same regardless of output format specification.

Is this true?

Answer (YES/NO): NO